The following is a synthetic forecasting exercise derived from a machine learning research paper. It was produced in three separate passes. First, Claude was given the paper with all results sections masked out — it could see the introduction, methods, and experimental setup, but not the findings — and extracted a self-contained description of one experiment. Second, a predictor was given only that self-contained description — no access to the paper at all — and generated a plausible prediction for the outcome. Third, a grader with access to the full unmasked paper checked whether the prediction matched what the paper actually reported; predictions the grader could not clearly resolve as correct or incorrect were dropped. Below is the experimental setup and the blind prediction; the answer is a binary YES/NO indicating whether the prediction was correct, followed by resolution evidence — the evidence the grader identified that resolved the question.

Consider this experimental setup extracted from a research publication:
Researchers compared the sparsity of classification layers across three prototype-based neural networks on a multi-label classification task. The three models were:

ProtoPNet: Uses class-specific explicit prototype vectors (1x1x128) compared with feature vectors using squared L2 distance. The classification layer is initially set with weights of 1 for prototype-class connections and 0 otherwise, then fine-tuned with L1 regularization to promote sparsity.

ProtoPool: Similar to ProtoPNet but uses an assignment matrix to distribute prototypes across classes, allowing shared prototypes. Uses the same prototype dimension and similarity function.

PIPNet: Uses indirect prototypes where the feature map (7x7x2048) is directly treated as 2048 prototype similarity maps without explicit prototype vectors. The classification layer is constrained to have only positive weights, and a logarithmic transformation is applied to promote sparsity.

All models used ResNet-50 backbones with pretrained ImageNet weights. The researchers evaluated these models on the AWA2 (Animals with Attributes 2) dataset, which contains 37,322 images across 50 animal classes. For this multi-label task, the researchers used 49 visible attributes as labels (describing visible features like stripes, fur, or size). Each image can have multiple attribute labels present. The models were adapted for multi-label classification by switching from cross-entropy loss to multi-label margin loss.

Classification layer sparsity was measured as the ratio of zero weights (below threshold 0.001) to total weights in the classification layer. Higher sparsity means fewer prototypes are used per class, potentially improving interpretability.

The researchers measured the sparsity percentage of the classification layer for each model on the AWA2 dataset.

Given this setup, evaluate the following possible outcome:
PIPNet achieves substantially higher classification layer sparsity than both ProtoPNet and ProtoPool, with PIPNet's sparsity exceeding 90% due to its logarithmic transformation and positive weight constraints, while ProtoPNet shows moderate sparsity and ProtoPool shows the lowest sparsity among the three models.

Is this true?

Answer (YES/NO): NO